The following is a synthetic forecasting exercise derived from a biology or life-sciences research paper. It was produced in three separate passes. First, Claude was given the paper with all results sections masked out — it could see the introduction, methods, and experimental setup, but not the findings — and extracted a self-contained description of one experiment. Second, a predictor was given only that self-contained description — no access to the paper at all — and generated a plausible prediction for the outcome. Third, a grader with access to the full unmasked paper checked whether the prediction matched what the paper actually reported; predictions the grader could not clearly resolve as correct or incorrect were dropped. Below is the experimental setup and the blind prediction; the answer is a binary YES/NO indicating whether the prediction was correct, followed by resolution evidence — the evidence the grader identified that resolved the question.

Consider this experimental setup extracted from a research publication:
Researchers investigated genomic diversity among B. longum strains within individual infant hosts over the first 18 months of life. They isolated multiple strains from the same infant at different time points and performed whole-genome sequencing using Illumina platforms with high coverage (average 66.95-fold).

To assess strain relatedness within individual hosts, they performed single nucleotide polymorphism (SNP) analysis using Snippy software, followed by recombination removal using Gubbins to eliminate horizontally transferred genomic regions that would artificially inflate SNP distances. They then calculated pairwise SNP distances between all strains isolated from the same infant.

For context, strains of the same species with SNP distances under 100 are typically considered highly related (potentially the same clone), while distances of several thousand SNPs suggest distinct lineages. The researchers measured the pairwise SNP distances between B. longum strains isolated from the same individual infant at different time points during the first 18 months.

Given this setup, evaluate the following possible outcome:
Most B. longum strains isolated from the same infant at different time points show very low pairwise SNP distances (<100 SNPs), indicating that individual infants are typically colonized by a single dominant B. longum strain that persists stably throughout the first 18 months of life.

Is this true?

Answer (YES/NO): NO